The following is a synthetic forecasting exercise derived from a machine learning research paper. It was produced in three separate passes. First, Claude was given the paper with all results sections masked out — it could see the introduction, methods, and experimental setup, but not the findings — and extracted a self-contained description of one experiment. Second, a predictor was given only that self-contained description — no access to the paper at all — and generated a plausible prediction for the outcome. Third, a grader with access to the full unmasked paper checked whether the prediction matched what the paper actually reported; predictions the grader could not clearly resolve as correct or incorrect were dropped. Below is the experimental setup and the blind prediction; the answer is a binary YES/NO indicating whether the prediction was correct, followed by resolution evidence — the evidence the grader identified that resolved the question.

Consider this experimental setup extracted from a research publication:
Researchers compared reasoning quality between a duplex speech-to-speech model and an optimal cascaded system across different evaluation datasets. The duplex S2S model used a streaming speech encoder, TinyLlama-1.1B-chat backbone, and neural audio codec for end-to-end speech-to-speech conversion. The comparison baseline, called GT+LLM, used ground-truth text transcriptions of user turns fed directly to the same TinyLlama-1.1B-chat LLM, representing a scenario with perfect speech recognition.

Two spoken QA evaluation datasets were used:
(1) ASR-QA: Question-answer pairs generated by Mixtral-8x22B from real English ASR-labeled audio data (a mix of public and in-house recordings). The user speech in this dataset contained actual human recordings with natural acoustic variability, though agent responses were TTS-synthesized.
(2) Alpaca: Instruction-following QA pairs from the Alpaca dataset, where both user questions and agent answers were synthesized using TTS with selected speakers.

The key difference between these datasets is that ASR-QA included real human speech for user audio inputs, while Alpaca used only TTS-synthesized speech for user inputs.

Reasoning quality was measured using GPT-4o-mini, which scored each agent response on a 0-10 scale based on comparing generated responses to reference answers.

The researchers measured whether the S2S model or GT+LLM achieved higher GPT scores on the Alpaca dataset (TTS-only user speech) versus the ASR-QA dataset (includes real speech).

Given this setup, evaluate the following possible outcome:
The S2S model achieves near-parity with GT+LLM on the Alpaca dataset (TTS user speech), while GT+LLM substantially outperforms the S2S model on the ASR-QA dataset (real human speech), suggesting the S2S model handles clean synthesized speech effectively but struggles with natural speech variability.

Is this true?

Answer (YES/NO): NO